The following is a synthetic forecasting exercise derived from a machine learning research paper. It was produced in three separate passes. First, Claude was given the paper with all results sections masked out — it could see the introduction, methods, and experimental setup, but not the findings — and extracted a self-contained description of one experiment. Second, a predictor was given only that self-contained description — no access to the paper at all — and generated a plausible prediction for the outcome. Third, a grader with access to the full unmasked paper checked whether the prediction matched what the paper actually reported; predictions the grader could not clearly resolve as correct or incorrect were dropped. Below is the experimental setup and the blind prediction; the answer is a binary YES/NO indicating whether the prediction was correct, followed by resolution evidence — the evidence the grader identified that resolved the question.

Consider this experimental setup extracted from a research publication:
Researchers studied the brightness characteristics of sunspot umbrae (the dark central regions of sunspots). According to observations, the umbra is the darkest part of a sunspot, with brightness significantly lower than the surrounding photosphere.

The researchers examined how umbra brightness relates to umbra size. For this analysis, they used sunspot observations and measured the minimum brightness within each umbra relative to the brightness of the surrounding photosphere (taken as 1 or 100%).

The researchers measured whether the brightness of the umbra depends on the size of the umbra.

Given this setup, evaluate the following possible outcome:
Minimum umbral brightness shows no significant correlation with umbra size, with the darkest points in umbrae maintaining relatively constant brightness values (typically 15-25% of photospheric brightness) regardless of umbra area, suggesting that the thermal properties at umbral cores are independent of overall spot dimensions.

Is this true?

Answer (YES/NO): NO